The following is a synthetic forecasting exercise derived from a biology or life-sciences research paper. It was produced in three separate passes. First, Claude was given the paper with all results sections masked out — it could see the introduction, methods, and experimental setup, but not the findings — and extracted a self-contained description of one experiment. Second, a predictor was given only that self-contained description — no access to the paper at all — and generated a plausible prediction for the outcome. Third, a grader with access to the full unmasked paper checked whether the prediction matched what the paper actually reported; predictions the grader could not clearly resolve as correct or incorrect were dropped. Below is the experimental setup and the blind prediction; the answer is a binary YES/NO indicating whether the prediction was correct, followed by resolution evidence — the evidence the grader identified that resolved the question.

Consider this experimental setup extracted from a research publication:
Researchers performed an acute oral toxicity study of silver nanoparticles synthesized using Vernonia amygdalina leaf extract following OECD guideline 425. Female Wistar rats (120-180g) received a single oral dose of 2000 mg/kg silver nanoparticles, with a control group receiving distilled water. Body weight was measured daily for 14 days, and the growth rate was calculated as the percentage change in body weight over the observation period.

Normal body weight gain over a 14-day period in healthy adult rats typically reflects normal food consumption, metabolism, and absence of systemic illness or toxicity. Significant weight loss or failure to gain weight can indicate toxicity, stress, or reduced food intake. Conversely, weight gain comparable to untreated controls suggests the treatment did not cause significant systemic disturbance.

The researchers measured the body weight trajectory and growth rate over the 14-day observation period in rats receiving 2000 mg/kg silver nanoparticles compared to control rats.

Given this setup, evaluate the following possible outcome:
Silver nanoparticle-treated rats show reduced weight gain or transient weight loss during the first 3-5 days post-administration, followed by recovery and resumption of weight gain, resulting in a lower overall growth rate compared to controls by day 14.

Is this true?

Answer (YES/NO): NO